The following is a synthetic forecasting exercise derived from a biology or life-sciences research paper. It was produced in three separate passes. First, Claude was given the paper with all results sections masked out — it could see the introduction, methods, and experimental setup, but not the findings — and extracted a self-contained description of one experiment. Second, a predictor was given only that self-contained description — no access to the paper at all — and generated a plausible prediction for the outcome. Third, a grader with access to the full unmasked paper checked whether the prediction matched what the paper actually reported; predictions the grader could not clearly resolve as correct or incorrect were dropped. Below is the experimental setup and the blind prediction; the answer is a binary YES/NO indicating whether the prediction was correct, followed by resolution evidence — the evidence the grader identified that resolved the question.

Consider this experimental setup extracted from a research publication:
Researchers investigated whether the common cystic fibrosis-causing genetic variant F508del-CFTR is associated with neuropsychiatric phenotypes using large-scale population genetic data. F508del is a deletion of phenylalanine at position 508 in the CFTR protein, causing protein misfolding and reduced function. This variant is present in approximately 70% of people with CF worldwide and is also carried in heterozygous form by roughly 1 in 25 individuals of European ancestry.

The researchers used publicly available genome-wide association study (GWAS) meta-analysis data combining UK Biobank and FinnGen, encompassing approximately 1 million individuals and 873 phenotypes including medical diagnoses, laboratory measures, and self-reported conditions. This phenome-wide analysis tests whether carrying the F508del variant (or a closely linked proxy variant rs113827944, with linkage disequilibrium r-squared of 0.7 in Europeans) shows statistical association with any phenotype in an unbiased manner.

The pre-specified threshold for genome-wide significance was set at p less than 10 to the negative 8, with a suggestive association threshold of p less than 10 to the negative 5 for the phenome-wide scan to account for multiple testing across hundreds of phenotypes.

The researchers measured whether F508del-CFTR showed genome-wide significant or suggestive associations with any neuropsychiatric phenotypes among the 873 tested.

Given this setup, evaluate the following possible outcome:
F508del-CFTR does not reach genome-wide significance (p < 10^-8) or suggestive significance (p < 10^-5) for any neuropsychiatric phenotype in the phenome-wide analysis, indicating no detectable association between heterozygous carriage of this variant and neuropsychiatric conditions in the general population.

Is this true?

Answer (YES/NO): YES